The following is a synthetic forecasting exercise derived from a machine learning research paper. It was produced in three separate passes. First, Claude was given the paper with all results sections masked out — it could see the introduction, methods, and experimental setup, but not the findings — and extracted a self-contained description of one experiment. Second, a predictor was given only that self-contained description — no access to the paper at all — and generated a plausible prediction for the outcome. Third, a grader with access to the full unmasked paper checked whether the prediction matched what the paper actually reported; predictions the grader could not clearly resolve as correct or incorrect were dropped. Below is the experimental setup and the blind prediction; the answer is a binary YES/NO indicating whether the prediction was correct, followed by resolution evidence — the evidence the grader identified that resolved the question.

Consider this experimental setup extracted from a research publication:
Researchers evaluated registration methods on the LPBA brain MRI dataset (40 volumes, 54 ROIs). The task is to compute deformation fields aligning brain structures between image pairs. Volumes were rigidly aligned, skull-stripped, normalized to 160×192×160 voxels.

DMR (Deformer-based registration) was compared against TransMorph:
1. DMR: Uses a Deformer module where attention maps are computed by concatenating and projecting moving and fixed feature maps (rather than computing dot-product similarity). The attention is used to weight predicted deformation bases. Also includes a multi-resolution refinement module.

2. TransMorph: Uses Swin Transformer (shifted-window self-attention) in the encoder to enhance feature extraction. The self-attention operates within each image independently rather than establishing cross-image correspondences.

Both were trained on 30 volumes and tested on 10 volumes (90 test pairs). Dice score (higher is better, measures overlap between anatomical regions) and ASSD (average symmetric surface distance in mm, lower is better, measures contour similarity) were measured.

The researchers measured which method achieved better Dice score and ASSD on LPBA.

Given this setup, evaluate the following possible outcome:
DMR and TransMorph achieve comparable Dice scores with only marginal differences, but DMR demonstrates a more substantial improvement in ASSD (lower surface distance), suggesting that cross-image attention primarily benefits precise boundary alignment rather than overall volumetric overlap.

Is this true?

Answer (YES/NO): NO